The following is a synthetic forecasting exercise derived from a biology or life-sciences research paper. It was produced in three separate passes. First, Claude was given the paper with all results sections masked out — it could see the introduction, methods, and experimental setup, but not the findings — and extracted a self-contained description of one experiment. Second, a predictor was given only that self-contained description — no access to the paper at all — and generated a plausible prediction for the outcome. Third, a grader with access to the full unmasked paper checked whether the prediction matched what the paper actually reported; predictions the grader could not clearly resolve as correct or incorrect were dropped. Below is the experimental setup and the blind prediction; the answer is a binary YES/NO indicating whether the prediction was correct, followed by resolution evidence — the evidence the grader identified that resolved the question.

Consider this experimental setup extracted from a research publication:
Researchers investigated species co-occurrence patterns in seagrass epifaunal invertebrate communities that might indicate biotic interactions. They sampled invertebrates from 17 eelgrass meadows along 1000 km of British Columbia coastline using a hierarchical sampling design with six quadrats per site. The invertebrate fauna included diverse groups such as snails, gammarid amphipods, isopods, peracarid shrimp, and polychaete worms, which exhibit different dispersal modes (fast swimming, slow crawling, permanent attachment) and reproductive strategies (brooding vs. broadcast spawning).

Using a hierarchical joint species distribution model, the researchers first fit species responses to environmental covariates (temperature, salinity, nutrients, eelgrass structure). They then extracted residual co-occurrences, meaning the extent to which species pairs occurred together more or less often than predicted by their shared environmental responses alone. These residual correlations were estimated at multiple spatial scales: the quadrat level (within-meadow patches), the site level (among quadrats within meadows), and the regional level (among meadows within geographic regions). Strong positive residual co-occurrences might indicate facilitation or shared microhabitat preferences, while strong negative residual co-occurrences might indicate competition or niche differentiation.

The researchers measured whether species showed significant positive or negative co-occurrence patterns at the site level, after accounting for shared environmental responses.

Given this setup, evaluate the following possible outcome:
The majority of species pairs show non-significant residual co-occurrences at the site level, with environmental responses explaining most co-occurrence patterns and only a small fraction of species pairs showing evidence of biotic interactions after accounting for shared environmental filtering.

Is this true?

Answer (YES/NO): NO